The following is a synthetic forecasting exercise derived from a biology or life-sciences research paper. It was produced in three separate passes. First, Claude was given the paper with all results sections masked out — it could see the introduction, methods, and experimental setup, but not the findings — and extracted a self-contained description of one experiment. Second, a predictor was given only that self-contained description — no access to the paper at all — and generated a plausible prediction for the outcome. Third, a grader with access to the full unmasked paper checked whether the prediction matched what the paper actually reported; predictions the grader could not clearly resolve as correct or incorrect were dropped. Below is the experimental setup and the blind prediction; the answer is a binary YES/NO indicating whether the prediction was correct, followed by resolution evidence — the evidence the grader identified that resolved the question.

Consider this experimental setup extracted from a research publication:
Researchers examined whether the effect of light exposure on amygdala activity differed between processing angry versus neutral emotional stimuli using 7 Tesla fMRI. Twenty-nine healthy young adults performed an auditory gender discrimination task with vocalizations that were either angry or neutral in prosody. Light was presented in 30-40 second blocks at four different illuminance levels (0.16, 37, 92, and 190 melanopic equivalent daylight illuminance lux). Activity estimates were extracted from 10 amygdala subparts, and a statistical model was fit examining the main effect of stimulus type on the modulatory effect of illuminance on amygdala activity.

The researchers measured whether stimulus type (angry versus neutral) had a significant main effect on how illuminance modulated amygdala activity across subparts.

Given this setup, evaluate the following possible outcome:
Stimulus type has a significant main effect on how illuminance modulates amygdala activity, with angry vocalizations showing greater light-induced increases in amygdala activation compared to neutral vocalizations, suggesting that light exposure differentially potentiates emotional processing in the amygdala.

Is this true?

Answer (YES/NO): NO